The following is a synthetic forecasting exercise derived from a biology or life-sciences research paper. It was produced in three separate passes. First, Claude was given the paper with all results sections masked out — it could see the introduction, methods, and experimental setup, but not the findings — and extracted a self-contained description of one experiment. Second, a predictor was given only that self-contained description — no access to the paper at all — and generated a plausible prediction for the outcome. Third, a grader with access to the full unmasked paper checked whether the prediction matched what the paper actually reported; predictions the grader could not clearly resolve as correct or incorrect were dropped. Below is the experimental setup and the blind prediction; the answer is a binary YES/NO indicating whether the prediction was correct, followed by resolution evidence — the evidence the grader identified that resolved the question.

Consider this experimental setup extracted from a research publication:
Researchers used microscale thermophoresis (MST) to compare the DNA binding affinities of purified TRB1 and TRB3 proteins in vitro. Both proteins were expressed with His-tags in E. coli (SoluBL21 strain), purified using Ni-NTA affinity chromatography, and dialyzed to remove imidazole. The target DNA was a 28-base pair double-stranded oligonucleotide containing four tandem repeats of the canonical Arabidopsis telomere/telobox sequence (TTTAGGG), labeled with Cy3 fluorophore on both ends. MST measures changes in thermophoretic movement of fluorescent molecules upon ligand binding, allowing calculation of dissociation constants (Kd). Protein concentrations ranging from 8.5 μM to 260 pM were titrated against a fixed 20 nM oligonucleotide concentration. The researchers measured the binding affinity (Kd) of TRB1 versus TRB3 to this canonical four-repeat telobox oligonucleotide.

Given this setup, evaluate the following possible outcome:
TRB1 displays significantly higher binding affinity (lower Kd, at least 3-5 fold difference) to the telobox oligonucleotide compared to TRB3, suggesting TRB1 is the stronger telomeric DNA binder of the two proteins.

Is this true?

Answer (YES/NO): NO